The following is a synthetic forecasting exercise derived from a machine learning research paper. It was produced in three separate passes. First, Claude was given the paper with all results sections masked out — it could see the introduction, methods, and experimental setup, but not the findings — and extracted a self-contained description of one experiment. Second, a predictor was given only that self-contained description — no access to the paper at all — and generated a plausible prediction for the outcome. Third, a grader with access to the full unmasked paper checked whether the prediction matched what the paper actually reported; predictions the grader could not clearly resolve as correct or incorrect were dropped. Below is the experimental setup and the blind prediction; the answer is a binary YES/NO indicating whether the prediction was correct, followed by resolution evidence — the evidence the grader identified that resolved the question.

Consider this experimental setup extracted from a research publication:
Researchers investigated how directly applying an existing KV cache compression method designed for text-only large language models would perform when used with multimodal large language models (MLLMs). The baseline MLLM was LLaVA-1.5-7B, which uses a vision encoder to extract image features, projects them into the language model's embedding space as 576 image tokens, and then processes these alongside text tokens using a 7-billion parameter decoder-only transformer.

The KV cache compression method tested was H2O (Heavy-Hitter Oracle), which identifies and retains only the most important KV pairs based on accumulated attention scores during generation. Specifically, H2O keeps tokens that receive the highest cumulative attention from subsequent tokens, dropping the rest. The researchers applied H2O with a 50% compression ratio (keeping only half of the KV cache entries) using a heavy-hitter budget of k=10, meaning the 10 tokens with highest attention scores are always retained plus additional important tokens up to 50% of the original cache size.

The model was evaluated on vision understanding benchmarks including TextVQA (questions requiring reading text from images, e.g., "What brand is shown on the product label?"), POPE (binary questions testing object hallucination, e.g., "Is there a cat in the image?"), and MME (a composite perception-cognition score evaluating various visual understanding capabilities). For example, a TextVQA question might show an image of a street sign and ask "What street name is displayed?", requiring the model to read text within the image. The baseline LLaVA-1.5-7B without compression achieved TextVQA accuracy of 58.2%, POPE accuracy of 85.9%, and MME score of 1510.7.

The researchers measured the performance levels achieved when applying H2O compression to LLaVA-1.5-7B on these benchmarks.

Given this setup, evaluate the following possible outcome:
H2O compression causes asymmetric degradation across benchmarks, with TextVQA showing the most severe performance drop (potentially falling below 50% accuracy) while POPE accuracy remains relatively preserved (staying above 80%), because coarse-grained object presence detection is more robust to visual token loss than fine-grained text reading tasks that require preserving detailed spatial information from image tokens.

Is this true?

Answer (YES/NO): NO